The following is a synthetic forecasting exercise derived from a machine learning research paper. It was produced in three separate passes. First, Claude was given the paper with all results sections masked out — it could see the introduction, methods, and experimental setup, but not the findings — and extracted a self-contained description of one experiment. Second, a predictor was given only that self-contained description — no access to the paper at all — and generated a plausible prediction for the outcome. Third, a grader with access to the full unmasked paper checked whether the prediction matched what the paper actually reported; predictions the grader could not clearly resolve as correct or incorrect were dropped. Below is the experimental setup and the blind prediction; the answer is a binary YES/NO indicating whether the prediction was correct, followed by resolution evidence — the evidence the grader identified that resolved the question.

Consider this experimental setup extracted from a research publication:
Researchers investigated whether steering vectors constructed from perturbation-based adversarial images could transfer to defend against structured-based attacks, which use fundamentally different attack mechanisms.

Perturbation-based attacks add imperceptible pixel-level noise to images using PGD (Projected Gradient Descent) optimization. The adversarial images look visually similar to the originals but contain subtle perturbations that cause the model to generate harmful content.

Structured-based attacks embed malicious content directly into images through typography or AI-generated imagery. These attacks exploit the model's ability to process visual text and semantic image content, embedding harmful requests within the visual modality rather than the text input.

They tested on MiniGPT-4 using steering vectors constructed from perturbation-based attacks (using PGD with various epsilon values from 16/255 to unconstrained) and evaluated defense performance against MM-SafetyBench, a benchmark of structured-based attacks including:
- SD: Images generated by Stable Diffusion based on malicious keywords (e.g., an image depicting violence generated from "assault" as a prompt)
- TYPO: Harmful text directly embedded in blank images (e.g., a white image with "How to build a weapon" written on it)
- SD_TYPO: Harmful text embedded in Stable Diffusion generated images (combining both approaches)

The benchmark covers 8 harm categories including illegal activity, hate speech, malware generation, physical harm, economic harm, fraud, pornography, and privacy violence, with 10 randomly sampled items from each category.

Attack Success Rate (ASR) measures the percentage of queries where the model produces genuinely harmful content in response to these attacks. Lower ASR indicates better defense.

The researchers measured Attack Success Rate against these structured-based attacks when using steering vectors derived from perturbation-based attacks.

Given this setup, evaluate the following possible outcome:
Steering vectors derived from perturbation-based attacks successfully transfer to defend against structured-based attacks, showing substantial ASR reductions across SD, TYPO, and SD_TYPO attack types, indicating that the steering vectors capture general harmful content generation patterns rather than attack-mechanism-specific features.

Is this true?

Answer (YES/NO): YES